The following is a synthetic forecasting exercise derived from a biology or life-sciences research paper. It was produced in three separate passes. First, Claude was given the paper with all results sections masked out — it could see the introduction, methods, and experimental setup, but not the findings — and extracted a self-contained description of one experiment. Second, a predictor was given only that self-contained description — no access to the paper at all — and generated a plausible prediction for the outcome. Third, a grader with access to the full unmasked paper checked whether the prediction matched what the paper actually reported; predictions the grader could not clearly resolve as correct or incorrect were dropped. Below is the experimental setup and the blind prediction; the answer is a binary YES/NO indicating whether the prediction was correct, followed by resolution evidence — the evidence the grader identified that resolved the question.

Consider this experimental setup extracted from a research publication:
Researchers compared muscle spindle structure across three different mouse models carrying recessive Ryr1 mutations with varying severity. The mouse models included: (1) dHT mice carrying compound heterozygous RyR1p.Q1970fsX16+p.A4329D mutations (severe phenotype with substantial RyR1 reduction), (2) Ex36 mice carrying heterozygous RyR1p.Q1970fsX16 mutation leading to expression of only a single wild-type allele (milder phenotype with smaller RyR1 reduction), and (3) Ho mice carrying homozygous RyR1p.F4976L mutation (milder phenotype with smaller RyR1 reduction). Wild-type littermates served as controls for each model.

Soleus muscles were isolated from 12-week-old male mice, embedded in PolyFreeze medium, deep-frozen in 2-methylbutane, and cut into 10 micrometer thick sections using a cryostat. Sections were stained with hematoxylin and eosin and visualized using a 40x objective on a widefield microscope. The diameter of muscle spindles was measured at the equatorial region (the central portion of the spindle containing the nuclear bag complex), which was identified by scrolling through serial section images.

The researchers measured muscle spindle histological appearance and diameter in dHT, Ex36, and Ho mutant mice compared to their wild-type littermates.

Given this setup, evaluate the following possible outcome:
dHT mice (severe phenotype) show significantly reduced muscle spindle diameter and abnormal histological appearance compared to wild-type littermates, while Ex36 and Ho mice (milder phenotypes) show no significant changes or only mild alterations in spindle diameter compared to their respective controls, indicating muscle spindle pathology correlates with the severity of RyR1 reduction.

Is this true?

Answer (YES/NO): NO